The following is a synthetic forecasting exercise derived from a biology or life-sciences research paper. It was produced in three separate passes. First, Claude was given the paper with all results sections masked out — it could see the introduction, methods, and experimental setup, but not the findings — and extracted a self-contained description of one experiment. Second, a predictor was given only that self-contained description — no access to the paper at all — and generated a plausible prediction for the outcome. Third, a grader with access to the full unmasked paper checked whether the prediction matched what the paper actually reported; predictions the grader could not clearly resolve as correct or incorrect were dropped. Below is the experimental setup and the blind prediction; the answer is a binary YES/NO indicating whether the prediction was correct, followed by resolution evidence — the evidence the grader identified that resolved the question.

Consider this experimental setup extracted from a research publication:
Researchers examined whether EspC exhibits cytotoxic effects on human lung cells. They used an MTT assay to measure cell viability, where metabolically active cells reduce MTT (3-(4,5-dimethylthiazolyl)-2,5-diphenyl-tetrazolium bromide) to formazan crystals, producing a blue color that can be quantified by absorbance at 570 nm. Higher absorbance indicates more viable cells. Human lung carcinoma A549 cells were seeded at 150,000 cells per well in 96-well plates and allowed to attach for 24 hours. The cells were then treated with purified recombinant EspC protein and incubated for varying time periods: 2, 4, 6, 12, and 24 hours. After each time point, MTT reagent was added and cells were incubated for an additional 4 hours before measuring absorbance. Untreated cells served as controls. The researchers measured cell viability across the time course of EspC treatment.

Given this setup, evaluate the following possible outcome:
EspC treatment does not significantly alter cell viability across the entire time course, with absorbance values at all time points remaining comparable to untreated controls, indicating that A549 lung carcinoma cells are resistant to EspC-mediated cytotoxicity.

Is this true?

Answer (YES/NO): NO